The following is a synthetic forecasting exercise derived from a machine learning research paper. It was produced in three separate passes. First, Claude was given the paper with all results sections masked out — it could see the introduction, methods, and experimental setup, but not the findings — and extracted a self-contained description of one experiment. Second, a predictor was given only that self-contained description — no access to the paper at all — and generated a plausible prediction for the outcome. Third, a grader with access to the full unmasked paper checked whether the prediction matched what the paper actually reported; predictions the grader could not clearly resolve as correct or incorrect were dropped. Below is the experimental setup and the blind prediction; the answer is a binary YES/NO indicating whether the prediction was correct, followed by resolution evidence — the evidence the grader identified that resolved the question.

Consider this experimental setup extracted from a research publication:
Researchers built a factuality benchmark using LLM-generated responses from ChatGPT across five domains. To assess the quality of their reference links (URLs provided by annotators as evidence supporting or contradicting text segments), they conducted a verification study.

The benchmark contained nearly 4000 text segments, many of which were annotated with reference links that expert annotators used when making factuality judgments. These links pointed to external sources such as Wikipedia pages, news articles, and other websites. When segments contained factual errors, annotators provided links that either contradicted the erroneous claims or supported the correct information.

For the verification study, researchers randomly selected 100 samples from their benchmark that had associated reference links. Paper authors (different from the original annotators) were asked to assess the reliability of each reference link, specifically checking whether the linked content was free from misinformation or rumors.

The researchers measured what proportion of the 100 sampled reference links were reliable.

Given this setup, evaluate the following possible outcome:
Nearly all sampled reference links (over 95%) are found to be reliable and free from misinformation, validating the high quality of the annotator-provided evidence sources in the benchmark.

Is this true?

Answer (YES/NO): YES